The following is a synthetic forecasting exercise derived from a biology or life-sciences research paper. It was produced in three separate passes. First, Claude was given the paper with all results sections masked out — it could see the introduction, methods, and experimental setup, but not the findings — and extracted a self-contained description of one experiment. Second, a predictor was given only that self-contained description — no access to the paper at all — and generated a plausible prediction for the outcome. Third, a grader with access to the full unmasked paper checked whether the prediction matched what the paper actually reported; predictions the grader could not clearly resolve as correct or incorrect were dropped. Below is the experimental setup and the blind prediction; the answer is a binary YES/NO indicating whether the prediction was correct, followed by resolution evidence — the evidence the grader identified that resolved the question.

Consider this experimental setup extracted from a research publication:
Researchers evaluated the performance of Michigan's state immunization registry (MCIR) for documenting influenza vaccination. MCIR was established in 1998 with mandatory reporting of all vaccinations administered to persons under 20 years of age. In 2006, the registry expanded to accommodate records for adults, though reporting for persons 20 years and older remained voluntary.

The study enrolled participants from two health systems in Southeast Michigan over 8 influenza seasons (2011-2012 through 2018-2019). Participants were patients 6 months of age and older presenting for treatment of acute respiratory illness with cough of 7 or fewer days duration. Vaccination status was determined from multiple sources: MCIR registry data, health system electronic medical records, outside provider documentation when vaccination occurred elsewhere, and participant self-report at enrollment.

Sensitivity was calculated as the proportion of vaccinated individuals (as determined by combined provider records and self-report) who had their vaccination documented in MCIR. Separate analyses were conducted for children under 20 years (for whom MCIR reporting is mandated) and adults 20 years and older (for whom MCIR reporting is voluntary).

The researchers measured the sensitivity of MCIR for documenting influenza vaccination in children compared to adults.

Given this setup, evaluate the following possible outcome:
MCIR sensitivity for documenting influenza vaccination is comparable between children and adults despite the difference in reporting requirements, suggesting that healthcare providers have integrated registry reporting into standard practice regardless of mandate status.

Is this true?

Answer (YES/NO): NO